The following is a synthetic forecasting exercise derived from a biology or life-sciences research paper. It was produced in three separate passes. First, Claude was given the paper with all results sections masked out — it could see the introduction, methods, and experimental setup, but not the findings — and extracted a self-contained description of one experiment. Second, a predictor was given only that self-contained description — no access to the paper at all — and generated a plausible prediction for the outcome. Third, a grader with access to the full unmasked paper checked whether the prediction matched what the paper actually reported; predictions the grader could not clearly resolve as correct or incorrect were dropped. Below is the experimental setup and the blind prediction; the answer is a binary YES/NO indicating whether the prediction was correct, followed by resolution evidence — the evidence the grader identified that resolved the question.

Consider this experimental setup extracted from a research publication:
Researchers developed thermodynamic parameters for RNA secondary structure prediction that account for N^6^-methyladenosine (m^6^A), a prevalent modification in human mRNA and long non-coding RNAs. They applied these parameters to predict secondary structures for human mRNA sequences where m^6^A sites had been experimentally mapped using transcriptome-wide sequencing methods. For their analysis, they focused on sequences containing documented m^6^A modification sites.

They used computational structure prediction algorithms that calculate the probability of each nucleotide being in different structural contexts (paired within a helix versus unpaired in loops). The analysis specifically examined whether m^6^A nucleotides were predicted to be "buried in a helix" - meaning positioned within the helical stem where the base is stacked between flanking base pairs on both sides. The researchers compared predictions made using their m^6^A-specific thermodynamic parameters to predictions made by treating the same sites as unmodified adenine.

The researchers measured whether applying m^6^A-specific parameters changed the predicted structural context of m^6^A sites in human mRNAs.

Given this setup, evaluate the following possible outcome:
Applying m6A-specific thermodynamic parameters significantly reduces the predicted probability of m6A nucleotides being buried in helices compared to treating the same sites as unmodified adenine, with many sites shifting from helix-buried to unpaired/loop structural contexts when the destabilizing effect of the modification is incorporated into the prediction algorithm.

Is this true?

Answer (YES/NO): YES